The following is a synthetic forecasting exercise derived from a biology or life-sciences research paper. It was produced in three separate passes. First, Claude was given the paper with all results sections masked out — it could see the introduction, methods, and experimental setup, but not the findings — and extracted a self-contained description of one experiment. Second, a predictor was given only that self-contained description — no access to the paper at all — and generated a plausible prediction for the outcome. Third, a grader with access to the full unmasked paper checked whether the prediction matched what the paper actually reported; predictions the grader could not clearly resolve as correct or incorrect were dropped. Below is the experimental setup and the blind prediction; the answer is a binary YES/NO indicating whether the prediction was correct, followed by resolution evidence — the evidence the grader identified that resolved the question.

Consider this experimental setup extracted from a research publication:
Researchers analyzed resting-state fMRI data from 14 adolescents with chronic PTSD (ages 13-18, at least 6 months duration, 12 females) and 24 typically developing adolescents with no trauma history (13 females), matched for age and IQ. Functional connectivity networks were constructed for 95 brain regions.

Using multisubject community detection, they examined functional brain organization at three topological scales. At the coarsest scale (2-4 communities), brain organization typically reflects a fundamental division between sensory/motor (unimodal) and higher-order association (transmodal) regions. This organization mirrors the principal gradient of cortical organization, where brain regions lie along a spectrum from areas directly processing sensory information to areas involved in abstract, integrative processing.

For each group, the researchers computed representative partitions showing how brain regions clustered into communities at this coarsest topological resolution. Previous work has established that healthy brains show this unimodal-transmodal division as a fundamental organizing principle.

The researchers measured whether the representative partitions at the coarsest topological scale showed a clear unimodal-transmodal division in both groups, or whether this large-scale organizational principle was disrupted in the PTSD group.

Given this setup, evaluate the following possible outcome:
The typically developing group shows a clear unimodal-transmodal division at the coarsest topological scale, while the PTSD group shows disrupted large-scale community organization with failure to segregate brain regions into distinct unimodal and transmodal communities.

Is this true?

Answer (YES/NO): NO